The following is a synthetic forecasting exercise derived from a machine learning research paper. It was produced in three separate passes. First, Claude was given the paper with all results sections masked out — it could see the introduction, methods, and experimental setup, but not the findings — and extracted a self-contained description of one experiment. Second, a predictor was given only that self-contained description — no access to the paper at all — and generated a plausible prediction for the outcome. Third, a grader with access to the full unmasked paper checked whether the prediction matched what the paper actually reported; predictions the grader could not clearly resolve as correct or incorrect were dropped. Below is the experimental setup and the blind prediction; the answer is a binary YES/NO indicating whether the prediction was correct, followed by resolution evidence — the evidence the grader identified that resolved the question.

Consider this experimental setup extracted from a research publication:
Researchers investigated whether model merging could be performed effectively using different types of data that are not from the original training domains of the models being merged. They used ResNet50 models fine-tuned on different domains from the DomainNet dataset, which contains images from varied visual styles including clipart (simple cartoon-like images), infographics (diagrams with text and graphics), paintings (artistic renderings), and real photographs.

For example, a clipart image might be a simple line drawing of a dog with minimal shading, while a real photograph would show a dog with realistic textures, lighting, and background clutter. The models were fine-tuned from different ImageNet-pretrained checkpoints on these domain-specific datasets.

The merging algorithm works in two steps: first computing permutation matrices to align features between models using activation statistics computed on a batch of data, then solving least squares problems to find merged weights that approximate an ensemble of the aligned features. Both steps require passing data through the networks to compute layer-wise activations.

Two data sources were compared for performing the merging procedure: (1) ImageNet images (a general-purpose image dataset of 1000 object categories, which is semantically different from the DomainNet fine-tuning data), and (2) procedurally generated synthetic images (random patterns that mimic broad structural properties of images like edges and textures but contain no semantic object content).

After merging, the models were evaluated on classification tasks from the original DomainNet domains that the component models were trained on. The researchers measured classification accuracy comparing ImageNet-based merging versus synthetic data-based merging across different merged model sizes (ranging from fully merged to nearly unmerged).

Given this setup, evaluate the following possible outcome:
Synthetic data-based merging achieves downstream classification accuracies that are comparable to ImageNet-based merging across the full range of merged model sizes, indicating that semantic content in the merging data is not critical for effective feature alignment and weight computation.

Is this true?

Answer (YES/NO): NO